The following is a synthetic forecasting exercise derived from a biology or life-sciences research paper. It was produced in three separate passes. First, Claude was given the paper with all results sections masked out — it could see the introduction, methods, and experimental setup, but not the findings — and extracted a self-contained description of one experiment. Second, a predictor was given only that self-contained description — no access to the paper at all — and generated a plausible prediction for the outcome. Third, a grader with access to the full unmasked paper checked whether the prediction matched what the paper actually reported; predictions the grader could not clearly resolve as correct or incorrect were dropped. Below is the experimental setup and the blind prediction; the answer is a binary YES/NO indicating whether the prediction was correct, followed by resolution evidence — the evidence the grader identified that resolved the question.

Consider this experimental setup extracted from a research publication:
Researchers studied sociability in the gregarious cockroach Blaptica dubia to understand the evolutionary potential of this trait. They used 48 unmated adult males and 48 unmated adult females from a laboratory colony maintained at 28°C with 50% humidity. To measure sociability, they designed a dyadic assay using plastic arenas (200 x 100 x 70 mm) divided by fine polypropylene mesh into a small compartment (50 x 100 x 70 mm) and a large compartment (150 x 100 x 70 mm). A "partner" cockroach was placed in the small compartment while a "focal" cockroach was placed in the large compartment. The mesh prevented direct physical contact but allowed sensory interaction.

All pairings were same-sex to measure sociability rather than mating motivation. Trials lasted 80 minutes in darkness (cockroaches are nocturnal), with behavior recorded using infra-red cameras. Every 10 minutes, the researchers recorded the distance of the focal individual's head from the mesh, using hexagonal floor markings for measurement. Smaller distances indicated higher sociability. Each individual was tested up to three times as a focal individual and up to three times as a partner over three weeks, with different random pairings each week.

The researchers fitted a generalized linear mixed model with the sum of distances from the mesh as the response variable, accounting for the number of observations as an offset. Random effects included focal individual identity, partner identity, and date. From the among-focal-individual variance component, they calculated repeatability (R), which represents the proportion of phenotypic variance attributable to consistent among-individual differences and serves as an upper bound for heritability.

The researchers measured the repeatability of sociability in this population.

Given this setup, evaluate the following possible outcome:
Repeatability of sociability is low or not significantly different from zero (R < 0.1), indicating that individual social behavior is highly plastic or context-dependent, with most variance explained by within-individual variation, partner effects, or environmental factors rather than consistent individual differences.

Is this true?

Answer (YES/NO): YES